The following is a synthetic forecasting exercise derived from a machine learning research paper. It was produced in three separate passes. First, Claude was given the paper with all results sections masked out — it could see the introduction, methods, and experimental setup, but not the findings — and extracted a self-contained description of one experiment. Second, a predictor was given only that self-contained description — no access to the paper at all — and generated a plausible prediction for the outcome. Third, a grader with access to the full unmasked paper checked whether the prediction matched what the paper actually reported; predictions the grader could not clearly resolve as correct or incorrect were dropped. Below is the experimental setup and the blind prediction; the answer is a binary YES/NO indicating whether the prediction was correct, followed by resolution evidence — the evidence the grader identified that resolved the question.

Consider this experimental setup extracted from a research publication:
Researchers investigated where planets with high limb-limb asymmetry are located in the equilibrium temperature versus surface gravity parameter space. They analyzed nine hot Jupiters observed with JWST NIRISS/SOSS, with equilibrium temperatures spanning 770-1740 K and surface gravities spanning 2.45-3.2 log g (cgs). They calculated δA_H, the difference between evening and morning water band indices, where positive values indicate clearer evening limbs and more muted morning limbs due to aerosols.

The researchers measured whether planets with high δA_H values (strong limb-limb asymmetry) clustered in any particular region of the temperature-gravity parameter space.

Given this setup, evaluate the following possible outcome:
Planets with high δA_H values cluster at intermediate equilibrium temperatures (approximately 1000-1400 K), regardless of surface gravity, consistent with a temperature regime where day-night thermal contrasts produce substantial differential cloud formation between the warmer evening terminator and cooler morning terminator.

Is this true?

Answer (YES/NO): NO